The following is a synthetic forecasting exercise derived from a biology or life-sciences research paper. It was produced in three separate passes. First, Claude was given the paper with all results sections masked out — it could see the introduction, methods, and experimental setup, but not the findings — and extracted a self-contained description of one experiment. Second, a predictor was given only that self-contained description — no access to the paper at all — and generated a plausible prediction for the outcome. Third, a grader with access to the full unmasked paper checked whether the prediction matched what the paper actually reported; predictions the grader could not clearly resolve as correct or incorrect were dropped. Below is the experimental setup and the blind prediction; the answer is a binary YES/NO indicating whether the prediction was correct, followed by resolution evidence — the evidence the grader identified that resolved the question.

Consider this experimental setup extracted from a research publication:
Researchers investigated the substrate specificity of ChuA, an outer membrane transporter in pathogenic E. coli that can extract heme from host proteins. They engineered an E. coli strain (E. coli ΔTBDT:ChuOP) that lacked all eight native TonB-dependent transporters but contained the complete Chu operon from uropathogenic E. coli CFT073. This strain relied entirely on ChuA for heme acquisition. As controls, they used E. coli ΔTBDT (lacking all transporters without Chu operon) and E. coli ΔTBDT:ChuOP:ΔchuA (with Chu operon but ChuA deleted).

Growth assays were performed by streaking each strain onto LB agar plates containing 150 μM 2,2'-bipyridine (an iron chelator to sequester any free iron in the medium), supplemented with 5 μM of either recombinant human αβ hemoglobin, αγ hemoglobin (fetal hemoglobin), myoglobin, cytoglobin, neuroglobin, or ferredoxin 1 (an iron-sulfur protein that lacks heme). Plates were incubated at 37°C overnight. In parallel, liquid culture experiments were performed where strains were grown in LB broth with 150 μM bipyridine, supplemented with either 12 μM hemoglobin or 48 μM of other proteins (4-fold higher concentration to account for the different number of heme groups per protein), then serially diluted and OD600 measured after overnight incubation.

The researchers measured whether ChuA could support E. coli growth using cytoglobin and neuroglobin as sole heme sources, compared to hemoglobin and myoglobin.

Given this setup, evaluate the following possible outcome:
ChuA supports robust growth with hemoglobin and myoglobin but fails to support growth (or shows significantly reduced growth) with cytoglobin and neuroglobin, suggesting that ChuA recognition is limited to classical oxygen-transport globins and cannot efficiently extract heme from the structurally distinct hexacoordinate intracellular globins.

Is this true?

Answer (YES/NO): YES